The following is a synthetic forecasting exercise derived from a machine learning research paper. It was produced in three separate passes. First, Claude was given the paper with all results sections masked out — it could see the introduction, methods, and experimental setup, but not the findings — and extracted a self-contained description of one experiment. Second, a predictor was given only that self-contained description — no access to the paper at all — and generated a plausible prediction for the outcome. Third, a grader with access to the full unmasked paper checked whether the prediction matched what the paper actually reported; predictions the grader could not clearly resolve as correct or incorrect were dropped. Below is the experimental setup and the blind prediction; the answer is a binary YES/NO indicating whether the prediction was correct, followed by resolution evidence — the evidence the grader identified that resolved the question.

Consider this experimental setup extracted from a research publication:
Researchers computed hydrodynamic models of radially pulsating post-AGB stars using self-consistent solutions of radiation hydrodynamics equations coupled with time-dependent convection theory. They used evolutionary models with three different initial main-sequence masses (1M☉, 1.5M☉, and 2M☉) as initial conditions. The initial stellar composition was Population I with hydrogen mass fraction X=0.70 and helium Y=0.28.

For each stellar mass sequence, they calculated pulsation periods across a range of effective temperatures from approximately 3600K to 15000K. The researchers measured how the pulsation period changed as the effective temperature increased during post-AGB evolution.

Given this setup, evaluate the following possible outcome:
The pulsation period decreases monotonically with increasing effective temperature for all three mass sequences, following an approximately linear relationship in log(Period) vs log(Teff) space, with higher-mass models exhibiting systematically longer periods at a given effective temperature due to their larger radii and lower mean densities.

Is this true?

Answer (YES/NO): NO